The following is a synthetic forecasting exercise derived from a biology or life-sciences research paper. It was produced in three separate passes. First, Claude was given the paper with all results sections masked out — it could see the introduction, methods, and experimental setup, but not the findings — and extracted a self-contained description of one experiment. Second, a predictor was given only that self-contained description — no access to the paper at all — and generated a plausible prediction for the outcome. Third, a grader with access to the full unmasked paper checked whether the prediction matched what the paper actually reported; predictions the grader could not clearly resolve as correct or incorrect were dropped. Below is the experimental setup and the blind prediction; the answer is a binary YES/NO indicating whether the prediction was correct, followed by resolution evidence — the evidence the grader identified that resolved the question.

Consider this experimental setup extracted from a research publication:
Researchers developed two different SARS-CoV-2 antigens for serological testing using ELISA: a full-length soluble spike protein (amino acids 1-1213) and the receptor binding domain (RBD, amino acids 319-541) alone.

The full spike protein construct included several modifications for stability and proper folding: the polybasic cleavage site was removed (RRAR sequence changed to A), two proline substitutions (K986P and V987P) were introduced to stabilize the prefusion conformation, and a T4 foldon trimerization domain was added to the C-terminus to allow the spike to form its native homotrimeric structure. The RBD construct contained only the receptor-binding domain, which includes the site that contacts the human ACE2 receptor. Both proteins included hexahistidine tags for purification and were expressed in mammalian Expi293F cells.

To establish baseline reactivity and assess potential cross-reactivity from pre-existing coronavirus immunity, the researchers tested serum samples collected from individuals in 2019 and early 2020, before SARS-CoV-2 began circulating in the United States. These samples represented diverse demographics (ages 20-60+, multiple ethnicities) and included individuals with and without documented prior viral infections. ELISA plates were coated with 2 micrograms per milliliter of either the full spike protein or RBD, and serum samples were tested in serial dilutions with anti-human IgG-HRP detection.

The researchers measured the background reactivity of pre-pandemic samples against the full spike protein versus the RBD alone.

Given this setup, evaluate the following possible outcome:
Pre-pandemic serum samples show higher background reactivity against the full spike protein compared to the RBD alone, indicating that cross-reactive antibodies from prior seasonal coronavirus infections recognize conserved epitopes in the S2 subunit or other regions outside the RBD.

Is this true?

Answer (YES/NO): NO